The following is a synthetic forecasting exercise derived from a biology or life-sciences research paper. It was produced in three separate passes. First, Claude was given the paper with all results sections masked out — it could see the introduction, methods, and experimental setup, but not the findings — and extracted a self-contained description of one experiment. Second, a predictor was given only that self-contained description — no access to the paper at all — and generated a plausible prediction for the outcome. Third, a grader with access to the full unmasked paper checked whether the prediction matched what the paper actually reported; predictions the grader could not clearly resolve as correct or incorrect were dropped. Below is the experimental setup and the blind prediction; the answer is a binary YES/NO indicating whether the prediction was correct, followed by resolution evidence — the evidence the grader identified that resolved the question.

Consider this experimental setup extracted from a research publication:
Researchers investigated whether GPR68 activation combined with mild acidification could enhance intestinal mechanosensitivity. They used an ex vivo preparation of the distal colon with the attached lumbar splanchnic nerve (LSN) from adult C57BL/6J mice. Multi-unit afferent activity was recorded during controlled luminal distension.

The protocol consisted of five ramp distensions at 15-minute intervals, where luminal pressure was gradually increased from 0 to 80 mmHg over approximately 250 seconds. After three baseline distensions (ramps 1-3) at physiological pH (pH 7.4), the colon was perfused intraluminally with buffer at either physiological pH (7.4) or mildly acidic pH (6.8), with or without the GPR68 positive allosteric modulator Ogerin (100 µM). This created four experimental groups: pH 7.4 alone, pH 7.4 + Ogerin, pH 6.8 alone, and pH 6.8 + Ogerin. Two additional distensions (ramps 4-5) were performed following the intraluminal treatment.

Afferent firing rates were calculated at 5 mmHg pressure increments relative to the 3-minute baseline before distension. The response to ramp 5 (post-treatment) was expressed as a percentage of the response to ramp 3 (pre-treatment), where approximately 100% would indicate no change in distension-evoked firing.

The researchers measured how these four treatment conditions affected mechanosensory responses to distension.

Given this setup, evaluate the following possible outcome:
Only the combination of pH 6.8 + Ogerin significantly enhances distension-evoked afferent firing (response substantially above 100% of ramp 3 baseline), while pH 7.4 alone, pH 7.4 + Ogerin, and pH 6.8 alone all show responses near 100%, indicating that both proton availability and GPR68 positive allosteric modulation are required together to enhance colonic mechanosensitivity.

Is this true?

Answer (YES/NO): YES